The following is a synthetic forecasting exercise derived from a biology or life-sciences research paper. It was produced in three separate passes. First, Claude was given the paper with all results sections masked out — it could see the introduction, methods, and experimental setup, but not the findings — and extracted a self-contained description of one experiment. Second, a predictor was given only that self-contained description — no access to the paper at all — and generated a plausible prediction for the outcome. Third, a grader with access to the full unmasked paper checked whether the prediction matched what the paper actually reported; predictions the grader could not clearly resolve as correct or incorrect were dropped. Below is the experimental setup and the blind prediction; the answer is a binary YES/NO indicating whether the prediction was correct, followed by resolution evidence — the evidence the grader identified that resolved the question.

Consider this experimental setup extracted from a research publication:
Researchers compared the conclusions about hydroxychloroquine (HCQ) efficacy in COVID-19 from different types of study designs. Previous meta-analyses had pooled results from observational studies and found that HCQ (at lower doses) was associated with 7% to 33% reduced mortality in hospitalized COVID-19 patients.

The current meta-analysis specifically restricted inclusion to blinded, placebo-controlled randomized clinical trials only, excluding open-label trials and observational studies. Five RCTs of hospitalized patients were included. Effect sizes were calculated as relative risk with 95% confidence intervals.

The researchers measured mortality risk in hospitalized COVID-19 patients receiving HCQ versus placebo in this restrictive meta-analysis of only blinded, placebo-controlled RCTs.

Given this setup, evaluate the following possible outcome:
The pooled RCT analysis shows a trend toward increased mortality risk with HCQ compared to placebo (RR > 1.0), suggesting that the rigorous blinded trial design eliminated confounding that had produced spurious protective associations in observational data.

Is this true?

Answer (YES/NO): NO